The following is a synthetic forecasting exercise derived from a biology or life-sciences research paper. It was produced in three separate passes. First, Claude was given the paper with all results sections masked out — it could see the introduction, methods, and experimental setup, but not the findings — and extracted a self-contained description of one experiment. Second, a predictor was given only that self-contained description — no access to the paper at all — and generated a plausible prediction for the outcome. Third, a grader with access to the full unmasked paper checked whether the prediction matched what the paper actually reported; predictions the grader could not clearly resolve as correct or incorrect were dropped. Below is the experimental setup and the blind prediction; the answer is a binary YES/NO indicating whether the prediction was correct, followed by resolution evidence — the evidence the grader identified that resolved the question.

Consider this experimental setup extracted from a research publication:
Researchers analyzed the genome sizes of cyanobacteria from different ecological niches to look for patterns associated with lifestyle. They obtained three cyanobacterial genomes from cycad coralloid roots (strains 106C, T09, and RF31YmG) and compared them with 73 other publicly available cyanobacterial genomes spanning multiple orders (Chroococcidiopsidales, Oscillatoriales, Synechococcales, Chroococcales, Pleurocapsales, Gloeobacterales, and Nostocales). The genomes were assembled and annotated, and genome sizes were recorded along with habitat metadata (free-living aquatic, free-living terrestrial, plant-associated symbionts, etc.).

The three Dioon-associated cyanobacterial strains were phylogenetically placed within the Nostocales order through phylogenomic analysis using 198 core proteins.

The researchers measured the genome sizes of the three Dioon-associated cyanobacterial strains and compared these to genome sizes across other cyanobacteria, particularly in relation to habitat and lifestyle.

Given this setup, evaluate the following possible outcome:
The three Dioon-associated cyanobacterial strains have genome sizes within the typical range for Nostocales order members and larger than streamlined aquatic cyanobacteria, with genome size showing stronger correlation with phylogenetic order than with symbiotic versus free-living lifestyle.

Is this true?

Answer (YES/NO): NO